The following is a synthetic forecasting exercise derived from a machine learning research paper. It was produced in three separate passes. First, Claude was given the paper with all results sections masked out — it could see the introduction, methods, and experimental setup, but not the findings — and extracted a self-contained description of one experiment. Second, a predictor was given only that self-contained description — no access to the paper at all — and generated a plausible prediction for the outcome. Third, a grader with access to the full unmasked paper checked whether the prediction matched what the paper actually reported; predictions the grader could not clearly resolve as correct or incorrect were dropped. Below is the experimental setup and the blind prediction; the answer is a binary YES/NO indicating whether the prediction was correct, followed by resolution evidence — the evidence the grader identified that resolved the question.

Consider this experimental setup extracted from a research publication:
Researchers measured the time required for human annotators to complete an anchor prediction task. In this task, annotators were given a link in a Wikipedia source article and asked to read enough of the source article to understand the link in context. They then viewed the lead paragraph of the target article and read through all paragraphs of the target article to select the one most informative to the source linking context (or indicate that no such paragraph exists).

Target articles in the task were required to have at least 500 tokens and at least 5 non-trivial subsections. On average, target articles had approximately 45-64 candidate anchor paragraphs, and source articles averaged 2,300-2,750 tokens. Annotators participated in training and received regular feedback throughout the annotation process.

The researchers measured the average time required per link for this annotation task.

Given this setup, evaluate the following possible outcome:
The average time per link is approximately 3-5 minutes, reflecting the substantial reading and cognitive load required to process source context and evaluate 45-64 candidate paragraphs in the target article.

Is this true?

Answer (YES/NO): YES